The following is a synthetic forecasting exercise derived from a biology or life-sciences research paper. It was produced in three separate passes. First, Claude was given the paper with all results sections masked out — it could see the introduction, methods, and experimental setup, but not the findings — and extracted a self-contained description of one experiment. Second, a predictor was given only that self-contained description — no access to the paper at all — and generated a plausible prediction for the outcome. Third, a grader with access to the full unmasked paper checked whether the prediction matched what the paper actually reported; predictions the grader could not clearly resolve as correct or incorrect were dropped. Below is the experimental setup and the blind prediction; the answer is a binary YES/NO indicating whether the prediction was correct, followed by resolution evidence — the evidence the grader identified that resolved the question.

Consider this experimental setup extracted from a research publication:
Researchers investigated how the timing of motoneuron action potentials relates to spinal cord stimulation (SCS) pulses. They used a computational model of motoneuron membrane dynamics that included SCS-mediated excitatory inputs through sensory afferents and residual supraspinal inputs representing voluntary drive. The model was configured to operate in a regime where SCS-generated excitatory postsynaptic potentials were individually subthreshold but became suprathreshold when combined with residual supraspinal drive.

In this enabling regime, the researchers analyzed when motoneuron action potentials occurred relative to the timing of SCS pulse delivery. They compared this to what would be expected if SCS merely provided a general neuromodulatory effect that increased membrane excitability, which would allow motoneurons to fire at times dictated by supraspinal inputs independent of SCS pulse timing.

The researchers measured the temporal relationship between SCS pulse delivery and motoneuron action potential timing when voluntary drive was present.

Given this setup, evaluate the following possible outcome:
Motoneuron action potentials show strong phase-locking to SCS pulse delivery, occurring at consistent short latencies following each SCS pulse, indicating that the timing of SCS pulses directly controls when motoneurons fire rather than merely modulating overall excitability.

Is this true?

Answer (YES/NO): YES